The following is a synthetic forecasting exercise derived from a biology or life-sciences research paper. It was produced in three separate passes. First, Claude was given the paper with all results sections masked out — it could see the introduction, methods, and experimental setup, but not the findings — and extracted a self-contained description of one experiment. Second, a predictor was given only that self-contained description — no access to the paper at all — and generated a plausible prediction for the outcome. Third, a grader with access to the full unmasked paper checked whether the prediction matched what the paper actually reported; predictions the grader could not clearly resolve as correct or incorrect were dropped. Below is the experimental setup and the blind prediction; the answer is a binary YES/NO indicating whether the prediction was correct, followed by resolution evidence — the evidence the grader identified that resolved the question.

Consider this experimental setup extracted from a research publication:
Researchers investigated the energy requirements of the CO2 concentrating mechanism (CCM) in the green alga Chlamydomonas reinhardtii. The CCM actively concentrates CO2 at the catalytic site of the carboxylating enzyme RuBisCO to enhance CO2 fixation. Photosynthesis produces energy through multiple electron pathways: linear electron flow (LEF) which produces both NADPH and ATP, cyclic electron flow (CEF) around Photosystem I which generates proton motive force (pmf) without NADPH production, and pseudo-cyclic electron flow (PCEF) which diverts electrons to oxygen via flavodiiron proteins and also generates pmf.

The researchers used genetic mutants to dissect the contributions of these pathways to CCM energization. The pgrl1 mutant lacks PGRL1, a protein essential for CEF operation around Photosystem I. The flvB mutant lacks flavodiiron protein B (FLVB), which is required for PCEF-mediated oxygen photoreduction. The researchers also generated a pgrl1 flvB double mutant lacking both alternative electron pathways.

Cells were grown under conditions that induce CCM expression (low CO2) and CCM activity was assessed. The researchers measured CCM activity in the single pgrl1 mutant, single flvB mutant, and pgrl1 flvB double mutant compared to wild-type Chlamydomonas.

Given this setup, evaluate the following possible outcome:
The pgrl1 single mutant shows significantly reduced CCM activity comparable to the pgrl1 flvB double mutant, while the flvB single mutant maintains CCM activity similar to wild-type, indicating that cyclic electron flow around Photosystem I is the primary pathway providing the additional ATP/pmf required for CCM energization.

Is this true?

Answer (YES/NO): NO